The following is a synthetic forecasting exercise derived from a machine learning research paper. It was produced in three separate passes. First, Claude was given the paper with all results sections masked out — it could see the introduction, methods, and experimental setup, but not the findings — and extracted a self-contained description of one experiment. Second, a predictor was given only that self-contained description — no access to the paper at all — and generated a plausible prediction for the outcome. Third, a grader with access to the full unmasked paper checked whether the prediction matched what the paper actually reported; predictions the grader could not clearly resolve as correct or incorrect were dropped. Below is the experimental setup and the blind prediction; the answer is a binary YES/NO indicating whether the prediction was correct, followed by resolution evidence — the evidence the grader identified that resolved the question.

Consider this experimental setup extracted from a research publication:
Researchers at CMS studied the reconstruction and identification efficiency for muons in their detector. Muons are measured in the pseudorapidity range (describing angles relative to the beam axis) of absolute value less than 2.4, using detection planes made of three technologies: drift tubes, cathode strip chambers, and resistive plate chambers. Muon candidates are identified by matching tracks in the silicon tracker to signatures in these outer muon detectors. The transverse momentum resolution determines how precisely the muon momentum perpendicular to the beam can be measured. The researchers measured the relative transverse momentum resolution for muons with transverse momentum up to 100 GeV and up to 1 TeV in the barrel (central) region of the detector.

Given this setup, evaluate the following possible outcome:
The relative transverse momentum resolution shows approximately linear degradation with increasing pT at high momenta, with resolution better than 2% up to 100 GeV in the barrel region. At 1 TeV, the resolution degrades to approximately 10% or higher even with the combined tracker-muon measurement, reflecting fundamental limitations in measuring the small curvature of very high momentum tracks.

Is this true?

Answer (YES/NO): NO